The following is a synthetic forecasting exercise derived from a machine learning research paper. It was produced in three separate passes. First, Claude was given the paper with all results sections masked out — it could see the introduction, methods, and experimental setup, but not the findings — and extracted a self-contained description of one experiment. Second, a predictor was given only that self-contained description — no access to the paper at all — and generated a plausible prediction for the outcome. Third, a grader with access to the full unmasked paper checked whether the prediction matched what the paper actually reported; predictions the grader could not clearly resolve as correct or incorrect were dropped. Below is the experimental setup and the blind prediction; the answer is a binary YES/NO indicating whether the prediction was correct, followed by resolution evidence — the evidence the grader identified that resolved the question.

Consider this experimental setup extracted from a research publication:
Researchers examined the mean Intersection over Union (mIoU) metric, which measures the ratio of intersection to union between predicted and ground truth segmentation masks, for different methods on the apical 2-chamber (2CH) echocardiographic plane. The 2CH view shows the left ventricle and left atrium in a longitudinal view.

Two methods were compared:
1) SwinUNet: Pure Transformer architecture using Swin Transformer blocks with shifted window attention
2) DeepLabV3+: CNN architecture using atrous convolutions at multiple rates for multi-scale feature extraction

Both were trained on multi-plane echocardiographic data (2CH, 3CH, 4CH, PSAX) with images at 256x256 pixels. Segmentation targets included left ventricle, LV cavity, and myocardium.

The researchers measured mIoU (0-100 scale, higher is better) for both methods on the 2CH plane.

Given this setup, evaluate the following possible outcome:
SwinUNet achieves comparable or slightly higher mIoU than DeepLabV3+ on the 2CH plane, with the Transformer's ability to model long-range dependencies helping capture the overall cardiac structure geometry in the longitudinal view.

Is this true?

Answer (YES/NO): NO